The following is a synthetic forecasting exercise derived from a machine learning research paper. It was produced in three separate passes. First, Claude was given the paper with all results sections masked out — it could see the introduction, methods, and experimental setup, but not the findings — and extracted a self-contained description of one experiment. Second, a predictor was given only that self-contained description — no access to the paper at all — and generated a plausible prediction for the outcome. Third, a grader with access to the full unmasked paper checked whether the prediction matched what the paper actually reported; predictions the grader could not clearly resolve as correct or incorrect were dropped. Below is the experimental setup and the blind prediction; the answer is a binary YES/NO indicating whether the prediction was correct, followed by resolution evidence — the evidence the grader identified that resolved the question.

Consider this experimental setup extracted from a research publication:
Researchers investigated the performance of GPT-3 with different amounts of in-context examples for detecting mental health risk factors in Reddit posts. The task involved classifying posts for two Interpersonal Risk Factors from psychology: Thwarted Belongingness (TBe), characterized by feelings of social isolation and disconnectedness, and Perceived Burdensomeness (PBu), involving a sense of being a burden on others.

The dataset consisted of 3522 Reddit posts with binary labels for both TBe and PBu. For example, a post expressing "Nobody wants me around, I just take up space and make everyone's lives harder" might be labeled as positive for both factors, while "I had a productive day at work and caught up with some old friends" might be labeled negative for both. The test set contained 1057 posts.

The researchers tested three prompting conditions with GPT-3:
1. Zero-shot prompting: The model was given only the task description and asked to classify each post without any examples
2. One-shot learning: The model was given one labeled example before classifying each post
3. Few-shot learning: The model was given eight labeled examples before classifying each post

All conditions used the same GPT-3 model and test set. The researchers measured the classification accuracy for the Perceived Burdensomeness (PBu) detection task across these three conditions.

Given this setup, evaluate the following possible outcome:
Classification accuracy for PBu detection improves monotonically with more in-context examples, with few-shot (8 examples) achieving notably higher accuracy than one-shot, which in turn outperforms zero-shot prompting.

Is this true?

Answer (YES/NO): NO